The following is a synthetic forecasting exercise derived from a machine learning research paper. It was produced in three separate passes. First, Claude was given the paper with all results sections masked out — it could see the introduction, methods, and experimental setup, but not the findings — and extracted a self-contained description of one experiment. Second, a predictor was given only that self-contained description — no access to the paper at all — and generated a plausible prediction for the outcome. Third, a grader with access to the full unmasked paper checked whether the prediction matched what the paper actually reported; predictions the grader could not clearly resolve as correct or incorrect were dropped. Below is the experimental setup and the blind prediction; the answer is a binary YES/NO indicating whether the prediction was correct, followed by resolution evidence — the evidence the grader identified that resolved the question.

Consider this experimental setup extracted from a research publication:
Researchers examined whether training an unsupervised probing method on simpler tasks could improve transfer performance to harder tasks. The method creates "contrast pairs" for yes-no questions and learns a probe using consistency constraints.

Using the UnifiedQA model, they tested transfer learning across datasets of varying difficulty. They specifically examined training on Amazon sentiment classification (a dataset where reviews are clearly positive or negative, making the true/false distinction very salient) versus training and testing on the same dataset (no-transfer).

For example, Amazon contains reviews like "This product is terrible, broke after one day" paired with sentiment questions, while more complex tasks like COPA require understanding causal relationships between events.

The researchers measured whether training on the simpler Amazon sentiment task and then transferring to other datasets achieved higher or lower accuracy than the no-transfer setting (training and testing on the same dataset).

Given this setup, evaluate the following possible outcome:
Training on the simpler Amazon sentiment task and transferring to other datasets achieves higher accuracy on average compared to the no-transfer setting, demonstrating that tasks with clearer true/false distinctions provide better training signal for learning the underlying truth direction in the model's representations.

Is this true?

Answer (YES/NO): YES